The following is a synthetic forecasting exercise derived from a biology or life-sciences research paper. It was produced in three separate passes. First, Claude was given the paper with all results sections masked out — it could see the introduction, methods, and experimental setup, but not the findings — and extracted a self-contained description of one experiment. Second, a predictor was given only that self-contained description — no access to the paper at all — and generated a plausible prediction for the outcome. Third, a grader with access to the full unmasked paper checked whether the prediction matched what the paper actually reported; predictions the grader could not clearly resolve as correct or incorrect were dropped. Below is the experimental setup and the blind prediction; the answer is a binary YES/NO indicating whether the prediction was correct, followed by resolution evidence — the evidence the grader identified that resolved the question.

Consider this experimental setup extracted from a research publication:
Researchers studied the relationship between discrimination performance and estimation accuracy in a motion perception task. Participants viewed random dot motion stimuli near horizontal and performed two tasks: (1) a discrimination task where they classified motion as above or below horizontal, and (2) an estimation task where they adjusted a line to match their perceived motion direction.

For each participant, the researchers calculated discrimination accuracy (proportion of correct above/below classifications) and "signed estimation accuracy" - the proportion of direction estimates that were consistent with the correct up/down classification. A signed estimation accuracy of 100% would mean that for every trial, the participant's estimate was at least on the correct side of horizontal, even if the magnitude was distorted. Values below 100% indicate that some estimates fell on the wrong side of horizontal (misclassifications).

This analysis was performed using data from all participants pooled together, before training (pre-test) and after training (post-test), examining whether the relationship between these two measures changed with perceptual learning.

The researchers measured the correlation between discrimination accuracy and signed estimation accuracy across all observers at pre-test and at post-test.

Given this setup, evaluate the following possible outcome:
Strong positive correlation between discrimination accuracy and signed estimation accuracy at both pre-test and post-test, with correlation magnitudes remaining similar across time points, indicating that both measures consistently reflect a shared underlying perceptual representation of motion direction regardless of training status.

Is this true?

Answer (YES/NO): YES